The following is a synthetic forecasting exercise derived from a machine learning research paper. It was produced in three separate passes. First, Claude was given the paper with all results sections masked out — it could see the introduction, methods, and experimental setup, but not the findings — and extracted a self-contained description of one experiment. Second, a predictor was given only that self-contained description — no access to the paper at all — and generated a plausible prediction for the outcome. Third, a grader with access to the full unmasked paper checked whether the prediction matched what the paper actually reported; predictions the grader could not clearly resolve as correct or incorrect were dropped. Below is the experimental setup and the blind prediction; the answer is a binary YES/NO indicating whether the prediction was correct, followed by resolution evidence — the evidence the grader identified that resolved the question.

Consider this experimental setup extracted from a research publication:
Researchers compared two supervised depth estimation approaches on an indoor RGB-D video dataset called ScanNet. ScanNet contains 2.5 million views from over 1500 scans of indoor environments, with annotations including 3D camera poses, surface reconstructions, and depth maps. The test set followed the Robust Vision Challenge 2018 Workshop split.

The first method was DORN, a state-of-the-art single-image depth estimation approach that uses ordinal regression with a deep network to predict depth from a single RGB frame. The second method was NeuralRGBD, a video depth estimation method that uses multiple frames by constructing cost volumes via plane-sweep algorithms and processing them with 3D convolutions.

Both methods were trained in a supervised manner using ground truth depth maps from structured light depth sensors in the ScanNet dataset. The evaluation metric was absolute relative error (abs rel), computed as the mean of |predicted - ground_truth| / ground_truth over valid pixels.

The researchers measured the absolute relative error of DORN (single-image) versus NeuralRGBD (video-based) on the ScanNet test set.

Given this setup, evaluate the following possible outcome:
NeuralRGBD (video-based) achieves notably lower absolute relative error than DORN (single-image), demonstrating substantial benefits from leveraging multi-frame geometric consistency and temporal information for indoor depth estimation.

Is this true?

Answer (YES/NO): NO